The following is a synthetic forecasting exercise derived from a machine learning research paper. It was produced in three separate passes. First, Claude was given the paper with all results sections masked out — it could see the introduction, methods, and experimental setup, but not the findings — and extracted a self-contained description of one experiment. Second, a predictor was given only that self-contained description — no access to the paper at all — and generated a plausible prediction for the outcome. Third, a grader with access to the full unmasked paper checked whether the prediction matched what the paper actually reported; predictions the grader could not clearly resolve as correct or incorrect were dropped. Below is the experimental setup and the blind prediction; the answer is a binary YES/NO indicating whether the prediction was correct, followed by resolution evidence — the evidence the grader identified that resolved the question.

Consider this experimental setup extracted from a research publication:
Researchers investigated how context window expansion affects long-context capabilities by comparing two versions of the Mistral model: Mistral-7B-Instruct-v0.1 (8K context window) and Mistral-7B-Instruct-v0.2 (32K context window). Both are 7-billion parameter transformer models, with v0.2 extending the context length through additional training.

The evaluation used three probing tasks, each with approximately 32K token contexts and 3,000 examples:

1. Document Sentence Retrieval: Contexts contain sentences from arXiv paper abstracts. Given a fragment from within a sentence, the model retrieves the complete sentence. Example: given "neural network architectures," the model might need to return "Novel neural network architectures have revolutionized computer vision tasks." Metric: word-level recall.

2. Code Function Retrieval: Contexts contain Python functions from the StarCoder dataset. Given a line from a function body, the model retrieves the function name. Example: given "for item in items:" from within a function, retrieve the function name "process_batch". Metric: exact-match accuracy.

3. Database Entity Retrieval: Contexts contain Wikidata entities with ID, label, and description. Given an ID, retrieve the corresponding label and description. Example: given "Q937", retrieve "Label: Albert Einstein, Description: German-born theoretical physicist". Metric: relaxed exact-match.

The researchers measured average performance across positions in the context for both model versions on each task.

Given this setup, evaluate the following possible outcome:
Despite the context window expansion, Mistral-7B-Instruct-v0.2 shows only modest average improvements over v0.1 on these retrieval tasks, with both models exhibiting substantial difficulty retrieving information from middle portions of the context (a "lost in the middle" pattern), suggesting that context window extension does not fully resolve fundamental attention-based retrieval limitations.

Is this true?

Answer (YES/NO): NO